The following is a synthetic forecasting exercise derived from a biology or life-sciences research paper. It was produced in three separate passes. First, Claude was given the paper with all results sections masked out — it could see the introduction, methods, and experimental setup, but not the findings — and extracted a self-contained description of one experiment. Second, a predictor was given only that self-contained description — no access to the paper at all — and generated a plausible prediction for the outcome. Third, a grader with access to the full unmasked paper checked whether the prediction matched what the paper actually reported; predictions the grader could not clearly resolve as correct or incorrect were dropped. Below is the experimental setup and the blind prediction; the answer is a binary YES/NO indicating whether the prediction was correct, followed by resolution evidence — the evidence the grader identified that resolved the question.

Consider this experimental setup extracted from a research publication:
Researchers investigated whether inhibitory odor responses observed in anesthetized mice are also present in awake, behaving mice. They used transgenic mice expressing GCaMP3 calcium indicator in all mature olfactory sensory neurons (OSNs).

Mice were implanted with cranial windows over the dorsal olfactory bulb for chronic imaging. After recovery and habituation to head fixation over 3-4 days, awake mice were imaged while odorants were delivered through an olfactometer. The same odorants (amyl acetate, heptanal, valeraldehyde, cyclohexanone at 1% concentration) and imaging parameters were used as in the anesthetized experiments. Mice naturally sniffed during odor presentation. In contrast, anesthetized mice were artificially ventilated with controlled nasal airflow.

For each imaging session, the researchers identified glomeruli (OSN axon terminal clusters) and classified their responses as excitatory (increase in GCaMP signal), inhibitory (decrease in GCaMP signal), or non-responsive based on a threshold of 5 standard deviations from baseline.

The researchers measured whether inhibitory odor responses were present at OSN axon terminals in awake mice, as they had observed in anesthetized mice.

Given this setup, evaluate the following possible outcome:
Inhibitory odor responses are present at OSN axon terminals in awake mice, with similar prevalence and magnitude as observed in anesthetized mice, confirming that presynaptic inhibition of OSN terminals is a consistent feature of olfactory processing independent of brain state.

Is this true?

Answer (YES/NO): NO